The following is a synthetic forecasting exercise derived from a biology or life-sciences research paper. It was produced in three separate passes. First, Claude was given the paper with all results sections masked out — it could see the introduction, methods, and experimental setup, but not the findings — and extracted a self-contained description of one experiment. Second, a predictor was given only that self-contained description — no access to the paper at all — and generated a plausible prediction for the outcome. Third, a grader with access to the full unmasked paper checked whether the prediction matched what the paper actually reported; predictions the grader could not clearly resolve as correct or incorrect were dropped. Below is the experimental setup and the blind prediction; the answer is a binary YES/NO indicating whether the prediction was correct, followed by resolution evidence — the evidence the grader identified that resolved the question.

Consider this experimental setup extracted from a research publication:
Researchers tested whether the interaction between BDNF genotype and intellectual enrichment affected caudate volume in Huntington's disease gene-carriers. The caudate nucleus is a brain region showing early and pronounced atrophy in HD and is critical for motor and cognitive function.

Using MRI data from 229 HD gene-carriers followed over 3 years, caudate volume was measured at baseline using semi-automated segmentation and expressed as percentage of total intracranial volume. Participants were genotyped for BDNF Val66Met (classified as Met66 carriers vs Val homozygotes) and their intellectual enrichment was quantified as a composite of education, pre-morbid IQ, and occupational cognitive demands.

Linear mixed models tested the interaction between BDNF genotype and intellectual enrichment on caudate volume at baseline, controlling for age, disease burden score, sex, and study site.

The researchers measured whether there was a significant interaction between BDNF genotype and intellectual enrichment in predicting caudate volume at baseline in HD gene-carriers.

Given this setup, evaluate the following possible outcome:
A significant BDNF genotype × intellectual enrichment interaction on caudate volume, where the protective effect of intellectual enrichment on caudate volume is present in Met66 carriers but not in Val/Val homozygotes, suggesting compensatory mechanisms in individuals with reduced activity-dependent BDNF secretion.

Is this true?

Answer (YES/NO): NO